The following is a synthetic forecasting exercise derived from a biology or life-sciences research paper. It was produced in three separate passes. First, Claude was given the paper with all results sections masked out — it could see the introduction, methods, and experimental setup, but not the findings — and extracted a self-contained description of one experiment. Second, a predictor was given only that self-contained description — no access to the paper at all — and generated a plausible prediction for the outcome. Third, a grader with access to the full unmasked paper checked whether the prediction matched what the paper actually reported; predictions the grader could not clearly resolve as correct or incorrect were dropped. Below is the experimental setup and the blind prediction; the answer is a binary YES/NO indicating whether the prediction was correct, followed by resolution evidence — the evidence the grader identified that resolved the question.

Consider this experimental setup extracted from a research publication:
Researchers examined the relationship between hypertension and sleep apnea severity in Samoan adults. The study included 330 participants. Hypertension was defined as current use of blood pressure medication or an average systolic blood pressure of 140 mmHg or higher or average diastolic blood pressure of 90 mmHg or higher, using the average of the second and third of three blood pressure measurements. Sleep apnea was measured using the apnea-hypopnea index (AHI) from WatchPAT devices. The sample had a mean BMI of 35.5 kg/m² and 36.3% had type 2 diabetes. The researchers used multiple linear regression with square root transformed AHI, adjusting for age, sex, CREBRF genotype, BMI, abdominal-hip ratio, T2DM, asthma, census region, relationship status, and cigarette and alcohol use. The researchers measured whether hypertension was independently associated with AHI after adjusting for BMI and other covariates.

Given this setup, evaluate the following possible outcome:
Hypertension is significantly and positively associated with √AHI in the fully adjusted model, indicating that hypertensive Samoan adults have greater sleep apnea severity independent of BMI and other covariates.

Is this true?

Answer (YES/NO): NO